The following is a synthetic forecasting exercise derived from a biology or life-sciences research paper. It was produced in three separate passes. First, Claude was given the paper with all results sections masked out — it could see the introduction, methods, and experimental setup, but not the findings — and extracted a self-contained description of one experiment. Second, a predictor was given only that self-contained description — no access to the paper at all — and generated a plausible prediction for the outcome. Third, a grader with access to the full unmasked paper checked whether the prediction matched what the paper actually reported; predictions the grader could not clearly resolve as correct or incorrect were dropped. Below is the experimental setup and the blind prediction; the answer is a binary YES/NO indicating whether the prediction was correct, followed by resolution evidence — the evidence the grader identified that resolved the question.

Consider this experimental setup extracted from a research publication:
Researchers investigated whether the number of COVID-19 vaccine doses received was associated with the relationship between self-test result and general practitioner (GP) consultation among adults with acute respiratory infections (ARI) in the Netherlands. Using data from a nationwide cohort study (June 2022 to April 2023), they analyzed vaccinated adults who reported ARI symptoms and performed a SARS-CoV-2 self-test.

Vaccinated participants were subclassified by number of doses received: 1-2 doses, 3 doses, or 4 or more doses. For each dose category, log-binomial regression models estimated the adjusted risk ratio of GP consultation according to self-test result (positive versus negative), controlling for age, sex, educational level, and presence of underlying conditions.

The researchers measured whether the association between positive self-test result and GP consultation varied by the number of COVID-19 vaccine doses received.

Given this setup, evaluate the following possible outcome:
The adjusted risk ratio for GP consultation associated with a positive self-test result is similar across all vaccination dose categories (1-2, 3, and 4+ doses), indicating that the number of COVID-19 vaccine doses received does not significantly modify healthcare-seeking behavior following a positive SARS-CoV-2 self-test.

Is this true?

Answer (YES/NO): NO